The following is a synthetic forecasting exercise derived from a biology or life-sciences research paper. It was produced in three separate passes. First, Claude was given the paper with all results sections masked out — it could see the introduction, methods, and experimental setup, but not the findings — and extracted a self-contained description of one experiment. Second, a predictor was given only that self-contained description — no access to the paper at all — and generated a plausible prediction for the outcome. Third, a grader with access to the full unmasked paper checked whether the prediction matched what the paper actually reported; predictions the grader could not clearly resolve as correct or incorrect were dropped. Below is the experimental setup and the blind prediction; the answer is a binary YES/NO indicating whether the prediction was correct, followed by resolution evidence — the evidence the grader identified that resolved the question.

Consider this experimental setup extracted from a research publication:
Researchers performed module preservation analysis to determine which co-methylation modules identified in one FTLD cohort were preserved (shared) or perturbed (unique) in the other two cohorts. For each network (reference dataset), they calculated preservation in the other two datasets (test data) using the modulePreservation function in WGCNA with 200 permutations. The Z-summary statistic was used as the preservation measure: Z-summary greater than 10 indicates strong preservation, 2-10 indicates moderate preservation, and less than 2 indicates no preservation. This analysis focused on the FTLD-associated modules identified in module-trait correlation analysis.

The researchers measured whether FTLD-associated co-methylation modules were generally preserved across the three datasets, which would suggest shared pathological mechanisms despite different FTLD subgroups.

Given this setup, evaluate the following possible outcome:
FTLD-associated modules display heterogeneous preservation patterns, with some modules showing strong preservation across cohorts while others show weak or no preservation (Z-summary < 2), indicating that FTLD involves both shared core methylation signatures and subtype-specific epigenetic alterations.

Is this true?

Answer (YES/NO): YES